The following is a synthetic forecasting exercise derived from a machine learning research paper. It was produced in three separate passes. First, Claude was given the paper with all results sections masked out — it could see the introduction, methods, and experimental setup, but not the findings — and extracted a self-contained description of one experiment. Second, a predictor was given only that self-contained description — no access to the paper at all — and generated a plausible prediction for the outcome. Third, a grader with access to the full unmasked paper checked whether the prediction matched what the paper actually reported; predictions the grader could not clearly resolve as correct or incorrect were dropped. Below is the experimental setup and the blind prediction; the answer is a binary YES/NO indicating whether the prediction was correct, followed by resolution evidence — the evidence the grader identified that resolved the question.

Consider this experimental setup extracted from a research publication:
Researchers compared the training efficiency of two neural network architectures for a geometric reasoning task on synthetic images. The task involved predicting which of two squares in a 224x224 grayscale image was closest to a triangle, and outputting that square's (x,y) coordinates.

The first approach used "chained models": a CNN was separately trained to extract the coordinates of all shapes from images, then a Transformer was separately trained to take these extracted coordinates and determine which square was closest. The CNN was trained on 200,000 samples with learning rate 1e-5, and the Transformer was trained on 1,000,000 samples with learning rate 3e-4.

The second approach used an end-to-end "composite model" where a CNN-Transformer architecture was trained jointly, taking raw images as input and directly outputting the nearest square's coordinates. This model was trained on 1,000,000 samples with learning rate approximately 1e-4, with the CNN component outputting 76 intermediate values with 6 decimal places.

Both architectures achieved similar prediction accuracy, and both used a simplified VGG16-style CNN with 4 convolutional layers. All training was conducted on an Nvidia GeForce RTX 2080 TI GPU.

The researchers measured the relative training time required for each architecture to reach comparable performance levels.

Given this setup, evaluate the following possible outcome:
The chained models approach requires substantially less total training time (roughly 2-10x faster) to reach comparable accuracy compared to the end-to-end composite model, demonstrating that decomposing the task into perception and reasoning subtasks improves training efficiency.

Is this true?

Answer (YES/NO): NO